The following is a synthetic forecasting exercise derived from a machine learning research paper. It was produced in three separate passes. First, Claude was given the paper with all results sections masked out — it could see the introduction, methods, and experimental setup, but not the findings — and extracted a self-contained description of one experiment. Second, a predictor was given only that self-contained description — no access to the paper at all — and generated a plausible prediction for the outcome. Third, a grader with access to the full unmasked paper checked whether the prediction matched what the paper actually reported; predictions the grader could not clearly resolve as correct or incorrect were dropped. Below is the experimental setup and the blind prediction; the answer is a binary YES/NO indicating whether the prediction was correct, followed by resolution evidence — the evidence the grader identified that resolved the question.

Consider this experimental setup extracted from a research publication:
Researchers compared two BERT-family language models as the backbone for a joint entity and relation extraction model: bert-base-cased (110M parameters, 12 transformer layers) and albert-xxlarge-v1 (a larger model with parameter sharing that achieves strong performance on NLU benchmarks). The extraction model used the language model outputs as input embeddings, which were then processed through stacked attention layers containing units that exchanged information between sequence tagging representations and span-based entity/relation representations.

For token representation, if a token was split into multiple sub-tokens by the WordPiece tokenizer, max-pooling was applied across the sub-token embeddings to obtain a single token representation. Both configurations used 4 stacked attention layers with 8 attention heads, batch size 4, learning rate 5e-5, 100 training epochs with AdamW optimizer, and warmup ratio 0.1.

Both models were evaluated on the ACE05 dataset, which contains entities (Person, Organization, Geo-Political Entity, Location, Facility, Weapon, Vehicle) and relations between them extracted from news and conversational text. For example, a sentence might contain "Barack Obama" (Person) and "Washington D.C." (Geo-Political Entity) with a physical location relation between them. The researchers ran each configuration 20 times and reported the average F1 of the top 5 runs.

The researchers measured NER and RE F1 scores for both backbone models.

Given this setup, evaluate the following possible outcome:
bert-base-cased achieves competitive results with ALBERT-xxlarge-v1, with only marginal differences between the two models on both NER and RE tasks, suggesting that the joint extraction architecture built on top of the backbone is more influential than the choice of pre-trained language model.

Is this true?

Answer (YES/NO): NO